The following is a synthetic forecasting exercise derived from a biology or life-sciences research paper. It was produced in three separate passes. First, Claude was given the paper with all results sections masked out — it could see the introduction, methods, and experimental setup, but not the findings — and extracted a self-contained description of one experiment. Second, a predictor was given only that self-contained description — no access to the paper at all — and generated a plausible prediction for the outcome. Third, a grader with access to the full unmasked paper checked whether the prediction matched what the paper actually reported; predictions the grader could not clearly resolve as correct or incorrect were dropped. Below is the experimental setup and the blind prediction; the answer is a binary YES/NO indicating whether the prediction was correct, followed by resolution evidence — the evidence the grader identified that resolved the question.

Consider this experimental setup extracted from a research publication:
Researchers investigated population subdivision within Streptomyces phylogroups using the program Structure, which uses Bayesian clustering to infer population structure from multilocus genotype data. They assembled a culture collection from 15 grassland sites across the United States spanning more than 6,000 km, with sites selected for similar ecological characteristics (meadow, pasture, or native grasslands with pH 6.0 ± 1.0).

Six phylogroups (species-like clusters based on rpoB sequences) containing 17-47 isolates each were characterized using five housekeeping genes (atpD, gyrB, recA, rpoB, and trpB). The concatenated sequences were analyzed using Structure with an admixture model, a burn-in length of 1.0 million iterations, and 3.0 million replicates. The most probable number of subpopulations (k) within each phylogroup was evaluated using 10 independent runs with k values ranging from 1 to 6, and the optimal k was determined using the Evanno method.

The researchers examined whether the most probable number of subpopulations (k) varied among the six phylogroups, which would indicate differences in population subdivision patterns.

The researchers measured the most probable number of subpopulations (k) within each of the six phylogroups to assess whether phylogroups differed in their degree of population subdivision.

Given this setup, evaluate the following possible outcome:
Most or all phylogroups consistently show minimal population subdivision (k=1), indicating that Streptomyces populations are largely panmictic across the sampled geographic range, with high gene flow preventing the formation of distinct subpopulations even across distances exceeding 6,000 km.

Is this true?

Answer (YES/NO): NO